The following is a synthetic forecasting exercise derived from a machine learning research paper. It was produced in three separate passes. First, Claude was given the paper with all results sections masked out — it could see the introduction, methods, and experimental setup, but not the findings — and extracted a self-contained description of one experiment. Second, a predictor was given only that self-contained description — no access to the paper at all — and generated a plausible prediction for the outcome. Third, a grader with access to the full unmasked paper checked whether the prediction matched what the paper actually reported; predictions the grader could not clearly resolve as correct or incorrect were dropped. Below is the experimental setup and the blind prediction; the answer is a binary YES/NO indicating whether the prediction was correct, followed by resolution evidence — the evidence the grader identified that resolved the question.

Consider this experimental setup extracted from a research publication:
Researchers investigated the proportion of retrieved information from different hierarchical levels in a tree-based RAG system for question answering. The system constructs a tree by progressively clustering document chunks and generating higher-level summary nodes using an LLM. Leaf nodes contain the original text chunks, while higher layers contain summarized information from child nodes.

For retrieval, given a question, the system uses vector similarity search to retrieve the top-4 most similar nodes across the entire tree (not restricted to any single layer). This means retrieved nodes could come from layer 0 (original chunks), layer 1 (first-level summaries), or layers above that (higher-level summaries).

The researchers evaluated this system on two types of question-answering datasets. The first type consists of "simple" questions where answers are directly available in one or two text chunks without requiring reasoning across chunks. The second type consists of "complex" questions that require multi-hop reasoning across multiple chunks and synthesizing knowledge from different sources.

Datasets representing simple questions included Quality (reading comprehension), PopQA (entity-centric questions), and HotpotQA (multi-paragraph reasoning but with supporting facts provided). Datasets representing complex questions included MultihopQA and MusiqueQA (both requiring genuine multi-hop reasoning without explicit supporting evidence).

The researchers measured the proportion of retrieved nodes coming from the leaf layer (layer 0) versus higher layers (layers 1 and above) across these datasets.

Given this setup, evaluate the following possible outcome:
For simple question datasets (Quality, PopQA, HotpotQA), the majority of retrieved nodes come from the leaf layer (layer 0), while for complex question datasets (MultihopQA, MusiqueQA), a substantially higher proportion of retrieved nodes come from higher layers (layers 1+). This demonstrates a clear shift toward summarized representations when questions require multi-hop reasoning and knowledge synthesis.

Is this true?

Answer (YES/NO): YES